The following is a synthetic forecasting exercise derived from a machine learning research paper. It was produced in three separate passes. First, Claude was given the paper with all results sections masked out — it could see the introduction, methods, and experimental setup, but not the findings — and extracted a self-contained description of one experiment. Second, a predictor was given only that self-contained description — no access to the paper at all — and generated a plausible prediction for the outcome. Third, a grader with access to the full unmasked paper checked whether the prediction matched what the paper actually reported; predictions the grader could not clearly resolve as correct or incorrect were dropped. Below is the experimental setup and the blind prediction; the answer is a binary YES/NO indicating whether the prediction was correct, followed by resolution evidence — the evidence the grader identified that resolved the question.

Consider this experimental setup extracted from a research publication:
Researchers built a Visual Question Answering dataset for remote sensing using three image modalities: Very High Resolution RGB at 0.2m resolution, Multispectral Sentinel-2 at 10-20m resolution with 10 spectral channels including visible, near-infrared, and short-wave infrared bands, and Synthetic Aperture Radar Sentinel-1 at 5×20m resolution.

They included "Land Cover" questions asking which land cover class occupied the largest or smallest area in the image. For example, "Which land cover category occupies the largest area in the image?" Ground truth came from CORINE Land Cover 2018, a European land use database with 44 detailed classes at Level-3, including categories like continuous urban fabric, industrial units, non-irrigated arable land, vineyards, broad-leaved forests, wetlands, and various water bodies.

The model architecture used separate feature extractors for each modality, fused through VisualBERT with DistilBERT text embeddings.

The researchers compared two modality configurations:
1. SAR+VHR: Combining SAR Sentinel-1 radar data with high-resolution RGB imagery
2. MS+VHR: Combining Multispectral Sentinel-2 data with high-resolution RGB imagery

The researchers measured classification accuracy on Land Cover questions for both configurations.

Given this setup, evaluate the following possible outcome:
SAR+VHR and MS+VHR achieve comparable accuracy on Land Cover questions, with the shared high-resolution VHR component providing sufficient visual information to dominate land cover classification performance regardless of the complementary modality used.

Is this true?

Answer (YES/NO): NO